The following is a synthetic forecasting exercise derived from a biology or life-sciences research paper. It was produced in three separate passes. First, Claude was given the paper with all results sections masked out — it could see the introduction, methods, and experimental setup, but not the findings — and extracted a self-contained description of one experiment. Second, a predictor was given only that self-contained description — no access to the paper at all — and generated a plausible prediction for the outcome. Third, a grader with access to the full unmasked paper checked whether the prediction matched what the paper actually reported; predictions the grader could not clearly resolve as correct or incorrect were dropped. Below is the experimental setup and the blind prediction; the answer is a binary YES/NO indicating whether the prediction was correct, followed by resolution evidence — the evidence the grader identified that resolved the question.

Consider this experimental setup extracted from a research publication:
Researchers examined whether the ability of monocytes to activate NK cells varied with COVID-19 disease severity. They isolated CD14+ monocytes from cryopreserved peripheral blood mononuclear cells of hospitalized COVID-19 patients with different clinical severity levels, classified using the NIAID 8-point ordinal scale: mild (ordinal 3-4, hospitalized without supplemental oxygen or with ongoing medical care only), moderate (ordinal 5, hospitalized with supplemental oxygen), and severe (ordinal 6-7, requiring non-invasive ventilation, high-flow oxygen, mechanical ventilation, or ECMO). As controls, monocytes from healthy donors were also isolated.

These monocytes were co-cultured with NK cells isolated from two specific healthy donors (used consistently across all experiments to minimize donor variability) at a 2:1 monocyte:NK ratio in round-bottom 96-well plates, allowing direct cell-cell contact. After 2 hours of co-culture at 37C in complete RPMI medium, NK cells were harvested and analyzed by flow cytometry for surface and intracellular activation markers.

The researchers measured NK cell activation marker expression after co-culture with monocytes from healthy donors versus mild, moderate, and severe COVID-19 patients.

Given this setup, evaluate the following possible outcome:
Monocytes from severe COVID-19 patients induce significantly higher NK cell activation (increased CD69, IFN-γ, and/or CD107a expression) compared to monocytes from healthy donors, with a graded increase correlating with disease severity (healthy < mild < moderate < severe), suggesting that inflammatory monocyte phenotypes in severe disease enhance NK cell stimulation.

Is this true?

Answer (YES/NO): NO